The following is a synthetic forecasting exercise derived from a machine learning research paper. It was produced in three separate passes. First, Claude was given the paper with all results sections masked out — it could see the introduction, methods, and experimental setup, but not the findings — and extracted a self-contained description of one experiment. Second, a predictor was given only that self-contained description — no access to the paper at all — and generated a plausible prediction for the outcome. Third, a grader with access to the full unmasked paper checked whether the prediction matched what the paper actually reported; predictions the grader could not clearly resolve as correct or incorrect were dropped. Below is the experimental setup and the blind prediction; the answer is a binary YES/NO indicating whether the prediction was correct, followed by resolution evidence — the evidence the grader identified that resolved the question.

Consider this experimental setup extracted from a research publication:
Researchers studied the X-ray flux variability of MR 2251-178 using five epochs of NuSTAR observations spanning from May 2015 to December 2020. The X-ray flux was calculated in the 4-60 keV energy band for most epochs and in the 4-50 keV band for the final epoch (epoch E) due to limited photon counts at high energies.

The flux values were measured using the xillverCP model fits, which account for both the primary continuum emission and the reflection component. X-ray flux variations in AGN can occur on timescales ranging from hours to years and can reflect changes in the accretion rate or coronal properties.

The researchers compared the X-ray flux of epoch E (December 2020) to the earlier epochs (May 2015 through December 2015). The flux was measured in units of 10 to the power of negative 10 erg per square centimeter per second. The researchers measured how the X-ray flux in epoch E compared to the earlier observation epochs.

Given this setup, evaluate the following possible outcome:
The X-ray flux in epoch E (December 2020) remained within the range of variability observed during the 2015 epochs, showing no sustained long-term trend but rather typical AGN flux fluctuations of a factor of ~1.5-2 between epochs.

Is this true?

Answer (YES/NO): NO